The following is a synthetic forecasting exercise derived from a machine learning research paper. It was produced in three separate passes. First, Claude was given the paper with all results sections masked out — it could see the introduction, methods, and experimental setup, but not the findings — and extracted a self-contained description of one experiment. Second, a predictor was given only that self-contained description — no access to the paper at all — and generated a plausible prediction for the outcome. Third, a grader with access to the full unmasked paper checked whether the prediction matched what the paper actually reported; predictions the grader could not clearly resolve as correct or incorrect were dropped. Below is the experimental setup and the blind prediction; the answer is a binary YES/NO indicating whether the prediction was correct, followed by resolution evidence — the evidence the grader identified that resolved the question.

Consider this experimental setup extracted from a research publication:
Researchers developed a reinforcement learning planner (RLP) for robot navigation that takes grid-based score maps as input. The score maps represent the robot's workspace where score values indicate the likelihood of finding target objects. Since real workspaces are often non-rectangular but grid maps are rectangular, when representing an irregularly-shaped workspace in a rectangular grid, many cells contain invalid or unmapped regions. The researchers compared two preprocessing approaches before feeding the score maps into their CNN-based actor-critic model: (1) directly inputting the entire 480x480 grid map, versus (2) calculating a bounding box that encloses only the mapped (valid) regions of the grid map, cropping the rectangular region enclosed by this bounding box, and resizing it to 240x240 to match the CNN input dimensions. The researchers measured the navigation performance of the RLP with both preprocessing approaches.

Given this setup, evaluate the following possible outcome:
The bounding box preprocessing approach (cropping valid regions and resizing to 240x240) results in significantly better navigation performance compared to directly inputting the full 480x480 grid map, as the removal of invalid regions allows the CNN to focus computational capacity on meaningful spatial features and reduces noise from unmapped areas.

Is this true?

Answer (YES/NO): YES